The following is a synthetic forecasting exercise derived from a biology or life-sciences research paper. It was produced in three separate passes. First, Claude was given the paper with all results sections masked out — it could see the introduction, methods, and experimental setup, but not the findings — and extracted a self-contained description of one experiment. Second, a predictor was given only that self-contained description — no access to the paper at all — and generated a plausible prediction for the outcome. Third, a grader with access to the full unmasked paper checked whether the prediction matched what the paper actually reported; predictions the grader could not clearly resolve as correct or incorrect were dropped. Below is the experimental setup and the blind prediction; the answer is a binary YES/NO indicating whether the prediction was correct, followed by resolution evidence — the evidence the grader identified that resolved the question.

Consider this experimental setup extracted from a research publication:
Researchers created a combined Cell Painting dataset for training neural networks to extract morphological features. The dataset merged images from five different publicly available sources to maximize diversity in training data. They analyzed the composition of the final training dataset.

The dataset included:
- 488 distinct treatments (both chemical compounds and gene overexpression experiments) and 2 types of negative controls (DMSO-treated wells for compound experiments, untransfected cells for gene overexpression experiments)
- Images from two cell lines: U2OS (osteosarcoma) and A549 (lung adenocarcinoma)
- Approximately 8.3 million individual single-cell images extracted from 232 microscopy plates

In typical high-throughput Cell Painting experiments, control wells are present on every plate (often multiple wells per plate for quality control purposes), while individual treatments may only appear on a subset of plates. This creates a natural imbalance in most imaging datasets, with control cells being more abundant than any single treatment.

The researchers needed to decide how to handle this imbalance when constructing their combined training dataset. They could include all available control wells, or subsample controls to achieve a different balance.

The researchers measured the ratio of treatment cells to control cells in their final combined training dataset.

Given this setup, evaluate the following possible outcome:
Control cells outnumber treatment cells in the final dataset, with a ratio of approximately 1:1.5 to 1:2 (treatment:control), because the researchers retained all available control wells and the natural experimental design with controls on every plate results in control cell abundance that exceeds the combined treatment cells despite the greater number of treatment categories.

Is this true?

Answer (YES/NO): NO